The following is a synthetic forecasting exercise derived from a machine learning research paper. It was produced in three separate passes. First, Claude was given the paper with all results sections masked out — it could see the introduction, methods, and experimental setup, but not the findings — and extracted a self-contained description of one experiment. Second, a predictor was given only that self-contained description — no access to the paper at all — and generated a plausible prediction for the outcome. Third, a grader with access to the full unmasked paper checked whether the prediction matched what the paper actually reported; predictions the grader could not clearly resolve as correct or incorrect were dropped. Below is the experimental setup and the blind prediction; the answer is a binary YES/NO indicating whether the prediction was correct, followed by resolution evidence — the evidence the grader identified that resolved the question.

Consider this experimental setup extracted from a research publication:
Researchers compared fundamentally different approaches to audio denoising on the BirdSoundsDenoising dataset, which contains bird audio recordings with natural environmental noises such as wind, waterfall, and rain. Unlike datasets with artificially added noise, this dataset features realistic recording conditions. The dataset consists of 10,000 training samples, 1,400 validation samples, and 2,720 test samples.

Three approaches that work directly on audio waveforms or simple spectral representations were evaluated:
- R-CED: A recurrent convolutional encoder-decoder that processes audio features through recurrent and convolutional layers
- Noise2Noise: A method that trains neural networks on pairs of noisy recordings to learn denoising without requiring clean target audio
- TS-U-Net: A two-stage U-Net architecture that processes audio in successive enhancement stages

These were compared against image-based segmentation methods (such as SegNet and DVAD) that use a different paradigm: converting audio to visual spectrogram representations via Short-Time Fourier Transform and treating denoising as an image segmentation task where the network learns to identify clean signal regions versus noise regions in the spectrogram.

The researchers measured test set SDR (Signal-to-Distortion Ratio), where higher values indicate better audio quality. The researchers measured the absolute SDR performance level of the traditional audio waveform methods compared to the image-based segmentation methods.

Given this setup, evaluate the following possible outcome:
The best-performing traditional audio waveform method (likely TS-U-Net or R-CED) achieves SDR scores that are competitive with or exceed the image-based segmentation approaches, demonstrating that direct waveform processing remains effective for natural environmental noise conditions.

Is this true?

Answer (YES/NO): NO